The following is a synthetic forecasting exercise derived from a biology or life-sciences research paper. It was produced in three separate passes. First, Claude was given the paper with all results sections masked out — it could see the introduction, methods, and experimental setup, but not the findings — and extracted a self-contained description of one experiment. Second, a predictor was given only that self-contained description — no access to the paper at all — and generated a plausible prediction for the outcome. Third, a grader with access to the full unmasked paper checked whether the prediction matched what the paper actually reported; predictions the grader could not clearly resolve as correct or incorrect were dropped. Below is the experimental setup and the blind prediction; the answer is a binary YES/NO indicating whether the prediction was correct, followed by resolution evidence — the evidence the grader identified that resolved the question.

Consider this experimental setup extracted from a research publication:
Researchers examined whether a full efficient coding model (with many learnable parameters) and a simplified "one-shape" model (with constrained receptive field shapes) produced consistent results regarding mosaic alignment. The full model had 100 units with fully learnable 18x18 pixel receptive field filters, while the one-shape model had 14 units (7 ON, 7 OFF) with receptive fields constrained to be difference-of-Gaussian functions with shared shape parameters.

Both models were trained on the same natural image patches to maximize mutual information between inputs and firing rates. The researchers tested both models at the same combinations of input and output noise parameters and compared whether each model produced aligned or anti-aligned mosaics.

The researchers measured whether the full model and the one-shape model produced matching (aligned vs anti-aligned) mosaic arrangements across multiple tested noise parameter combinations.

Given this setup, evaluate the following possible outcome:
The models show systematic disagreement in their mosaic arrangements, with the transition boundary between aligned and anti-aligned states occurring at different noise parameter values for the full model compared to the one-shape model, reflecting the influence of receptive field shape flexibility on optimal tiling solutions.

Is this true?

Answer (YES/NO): NO